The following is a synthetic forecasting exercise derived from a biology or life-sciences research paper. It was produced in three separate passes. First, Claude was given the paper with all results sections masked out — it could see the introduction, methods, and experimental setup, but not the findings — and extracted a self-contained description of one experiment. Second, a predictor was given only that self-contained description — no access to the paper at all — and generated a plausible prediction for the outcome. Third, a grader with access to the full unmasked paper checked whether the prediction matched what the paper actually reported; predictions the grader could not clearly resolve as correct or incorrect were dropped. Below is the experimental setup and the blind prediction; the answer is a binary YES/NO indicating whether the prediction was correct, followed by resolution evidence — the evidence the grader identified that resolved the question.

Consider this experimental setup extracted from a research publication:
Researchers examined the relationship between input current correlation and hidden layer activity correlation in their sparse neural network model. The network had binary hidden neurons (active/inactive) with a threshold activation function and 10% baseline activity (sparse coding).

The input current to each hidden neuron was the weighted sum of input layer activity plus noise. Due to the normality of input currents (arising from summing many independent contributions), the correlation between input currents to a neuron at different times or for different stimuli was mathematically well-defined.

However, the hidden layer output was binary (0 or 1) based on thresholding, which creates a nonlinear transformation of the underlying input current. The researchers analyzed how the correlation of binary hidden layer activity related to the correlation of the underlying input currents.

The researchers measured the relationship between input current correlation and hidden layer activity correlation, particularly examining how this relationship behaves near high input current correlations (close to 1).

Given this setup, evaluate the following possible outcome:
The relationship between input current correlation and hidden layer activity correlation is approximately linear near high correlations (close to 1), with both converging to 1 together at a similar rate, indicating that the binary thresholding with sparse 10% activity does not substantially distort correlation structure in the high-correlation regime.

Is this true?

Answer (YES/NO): NO